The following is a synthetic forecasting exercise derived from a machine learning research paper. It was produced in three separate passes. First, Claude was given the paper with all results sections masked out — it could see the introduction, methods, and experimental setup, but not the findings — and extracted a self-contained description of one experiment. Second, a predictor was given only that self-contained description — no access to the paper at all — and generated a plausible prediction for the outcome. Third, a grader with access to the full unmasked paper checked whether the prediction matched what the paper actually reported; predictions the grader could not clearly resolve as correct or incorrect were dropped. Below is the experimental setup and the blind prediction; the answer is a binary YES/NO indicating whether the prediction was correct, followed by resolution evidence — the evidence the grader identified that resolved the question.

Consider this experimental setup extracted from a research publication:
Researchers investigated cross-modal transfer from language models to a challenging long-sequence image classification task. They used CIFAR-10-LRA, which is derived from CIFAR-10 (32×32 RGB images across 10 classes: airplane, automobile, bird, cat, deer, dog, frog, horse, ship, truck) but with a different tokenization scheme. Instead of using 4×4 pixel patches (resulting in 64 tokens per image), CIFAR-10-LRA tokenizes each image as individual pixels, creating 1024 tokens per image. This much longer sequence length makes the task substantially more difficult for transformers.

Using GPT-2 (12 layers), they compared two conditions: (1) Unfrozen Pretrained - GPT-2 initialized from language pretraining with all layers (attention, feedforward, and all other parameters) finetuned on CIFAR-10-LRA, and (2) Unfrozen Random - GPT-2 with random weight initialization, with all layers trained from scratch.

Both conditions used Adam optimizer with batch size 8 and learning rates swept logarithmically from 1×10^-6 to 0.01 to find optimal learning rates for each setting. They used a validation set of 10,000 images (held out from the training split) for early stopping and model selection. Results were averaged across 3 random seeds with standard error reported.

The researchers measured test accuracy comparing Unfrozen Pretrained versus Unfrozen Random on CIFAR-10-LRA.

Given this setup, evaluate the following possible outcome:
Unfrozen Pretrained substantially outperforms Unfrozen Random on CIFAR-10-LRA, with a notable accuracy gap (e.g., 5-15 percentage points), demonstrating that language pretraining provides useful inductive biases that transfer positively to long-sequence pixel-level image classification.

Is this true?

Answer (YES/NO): YES